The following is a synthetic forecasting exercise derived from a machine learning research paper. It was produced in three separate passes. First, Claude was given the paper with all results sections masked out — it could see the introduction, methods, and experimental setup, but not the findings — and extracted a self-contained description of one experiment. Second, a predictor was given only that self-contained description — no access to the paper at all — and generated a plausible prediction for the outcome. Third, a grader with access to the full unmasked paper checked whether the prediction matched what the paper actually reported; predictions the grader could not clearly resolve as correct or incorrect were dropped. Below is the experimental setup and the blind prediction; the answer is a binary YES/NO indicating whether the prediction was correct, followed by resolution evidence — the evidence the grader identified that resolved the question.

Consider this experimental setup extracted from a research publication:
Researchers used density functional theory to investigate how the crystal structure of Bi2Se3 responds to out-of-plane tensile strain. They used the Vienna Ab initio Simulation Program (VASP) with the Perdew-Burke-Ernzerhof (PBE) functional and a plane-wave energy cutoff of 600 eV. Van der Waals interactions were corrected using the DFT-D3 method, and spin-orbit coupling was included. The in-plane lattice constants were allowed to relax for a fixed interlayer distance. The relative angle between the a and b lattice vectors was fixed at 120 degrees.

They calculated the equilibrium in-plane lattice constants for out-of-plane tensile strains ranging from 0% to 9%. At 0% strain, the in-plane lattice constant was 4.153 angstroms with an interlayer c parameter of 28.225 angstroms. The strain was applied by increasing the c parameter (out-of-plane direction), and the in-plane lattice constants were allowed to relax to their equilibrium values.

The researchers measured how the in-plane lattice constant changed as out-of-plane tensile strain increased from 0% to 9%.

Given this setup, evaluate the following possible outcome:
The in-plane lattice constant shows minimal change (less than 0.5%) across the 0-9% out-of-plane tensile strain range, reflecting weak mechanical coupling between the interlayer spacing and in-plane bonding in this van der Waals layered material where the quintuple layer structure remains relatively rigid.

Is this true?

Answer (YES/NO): NO